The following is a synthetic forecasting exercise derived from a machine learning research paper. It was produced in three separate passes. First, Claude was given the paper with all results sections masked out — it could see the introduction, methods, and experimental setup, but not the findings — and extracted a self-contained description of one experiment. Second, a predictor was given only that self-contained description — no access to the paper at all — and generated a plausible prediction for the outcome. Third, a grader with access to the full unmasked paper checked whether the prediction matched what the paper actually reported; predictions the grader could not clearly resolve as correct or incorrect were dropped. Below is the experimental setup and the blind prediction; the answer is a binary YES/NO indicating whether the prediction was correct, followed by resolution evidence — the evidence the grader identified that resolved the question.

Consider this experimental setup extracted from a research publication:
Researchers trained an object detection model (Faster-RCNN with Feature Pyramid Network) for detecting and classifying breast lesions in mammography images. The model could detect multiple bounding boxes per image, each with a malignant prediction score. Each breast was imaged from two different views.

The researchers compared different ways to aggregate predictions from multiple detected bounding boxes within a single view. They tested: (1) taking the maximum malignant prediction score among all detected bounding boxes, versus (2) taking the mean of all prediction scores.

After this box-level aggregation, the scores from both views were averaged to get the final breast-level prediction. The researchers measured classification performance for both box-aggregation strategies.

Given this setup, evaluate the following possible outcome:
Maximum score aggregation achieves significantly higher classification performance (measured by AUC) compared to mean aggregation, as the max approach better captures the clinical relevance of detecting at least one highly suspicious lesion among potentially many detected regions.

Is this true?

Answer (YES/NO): NO